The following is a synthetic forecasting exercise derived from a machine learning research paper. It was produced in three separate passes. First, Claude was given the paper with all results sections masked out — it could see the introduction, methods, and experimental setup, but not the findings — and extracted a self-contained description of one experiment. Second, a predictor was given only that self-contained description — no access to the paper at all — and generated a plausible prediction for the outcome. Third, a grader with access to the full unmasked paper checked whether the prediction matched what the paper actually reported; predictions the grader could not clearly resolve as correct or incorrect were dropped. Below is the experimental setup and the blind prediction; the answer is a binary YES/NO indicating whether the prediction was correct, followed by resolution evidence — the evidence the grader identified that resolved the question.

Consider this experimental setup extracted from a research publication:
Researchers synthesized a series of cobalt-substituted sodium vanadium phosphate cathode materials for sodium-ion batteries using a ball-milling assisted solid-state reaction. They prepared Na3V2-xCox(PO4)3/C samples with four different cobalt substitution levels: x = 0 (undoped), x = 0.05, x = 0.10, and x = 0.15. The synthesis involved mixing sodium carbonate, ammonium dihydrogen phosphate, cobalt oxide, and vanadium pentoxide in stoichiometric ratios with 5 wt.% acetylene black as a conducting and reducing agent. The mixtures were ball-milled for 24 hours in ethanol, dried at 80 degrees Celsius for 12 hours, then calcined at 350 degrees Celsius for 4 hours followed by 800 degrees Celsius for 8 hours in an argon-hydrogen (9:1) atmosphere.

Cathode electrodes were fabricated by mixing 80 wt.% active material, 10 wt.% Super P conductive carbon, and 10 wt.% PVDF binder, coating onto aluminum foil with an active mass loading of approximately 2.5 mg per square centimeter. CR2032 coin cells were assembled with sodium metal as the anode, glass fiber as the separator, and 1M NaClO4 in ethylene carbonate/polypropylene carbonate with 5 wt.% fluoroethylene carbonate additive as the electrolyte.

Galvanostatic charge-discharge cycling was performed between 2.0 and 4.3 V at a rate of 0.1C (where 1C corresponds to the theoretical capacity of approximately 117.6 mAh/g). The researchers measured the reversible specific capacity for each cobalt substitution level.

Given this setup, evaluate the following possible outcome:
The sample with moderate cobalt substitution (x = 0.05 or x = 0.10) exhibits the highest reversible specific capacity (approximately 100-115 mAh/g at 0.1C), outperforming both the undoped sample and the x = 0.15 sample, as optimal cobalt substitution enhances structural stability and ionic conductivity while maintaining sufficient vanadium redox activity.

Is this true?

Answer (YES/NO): NO